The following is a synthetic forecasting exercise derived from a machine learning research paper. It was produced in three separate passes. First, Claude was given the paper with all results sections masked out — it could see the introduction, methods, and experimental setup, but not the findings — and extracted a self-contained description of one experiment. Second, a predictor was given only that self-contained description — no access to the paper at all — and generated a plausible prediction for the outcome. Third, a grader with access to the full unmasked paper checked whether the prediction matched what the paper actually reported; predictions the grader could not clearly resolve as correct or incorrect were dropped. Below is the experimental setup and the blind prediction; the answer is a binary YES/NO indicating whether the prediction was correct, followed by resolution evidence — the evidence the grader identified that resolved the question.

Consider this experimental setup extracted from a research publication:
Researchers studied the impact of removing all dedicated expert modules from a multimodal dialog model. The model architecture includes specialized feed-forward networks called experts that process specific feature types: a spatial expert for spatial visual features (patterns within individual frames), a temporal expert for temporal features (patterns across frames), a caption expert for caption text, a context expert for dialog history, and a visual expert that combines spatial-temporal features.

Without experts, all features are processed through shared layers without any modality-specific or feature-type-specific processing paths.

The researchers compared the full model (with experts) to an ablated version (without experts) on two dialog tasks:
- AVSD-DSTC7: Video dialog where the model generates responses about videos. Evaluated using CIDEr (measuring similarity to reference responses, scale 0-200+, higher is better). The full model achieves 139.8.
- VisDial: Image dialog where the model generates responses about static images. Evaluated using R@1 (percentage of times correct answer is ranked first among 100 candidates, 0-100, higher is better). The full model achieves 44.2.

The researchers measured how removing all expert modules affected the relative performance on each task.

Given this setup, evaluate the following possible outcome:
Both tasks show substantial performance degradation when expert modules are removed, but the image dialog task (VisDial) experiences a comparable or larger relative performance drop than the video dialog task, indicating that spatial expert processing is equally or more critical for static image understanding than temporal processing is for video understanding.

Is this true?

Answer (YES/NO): NO